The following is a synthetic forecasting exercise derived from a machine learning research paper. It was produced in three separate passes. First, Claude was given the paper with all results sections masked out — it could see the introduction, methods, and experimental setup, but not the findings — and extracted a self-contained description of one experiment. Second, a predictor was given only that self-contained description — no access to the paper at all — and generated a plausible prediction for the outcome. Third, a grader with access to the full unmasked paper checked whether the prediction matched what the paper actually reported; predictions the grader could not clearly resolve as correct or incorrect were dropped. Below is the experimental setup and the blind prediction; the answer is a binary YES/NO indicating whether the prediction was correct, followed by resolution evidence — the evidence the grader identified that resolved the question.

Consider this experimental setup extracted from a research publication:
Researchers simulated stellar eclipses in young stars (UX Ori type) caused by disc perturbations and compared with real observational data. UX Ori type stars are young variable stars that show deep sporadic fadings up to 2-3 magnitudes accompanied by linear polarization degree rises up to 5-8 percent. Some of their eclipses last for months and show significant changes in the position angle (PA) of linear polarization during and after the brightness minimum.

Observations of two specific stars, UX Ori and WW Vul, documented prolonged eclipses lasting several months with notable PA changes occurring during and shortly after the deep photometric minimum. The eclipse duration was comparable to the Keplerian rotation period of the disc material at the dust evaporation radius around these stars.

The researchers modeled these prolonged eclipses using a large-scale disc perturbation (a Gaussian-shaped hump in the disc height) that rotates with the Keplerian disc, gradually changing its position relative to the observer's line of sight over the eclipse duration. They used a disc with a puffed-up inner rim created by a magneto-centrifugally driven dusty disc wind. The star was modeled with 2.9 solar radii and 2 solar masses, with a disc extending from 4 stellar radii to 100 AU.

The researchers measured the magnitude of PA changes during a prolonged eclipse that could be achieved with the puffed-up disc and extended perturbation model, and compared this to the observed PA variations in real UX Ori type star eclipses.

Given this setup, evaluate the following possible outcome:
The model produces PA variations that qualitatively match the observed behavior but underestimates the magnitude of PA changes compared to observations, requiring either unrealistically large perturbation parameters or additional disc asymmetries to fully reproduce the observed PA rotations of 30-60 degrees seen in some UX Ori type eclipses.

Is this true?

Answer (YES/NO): NO